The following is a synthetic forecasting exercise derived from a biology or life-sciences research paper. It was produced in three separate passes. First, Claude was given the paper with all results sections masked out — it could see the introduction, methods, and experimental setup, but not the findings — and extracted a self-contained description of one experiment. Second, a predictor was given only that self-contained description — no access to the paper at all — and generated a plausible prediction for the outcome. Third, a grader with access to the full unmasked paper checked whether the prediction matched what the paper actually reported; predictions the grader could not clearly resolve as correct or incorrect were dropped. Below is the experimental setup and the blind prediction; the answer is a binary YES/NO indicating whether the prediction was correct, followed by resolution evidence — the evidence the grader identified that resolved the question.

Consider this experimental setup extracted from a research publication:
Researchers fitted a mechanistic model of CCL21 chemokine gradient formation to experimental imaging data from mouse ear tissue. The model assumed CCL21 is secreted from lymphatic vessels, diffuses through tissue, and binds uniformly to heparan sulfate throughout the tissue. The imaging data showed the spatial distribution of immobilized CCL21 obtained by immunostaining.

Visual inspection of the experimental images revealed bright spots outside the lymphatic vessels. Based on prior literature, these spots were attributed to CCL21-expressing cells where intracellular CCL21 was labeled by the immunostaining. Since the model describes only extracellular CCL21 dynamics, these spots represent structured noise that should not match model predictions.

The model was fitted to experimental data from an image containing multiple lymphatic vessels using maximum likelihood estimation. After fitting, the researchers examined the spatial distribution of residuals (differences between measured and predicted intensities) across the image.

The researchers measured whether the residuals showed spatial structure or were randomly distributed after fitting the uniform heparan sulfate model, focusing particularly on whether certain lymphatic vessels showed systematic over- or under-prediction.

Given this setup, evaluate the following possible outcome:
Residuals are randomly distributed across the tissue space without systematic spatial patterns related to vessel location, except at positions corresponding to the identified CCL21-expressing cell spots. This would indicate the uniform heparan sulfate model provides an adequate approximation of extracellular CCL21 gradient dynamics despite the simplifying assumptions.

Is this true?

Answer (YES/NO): NO